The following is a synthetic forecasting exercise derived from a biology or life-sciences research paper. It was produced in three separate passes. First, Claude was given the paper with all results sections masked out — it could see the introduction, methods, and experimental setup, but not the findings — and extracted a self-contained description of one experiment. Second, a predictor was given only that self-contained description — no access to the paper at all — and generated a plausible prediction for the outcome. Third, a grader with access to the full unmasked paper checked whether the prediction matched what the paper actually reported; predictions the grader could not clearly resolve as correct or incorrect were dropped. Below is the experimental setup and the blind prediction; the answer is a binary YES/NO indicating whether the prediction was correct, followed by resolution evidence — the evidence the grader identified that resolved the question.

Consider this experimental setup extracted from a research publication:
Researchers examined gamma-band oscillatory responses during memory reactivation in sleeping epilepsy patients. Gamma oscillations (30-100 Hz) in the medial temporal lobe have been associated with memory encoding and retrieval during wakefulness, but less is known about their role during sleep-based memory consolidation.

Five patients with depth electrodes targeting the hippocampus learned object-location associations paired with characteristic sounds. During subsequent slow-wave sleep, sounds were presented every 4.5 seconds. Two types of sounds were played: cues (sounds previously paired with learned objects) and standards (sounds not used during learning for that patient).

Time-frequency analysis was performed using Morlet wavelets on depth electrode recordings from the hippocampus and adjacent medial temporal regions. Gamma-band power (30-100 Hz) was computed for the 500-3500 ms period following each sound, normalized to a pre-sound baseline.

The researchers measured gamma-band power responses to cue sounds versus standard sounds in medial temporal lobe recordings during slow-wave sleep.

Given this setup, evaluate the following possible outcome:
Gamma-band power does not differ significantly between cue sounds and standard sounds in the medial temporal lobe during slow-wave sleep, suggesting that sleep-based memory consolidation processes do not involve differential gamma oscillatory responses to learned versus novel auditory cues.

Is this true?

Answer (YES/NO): YES